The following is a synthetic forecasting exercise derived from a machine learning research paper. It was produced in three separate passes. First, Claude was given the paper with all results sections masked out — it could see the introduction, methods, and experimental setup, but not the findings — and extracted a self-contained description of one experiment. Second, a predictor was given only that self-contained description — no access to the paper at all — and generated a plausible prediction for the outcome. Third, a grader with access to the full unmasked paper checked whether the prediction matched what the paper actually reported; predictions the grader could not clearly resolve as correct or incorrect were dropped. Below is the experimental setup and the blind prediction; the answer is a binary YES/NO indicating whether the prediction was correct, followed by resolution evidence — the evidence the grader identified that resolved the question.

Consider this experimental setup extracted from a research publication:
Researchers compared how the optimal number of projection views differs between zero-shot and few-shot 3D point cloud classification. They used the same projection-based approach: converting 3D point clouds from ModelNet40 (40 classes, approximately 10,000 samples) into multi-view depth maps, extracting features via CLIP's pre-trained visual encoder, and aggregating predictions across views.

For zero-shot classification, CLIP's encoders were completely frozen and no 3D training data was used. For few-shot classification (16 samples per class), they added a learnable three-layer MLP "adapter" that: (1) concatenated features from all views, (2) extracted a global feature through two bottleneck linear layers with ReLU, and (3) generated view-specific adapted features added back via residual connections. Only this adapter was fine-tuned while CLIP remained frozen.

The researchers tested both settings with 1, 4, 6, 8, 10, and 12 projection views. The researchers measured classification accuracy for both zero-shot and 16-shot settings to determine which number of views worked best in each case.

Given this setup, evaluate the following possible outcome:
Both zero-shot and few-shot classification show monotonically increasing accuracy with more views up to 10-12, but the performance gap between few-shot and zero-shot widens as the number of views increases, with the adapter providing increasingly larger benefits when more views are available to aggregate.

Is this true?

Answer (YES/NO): NO